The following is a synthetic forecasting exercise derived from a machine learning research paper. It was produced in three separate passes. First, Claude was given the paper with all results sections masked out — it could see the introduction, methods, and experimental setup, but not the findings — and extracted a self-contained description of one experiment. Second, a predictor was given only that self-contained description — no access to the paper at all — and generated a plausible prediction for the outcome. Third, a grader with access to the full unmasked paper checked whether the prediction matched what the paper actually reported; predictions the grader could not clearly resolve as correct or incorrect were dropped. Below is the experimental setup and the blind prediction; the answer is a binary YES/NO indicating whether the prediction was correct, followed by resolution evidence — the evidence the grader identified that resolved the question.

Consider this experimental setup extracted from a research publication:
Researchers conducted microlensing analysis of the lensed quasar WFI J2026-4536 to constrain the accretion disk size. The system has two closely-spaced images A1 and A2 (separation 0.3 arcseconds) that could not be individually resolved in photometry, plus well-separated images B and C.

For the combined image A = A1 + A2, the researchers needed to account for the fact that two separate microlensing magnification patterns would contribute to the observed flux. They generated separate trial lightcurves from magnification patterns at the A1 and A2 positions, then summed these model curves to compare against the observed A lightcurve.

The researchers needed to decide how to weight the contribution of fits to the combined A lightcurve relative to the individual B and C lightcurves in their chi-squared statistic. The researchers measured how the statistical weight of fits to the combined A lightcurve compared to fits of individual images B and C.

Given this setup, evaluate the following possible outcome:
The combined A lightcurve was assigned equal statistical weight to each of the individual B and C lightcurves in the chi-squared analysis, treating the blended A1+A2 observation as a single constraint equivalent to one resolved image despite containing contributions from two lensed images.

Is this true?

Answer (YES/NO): YES